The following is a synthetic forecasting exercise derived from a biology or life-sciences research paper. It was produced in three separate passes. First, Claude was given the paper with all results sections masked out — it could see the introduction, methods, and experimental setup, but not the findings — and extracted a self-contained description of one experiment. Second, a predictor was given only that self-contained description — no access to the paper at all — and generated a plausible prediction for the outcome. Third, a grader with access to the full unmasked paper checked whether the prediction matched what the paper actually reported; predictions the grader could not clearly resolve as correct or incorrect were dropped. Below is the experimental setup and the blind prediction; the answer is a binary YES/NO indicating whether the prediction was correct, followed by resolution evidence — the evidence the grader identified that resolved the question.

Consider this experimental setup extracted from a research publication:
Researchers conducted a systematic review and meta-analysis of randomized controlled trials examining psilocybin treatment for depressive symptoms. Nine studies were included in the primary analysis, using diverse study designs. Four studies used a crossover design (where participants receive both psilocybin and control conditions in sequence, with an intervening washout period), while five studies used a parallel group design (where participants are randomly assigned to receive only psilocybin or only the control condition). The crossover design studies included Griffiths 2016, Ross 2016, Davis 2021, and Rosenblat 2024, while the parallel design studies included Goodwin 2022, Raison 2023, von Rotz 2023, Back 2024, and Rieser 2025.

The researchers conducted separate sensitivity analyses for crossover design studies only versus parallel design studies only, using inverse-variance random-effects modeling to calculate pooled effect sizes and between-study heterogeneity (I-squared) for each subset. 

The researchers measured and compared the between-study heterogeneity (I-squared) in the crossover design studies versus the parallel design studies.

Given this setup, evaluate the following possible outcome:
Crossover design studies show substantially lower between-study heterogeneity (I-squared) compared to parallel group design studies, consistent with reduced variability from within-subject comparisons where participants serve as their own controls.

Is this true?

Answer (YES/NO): NO